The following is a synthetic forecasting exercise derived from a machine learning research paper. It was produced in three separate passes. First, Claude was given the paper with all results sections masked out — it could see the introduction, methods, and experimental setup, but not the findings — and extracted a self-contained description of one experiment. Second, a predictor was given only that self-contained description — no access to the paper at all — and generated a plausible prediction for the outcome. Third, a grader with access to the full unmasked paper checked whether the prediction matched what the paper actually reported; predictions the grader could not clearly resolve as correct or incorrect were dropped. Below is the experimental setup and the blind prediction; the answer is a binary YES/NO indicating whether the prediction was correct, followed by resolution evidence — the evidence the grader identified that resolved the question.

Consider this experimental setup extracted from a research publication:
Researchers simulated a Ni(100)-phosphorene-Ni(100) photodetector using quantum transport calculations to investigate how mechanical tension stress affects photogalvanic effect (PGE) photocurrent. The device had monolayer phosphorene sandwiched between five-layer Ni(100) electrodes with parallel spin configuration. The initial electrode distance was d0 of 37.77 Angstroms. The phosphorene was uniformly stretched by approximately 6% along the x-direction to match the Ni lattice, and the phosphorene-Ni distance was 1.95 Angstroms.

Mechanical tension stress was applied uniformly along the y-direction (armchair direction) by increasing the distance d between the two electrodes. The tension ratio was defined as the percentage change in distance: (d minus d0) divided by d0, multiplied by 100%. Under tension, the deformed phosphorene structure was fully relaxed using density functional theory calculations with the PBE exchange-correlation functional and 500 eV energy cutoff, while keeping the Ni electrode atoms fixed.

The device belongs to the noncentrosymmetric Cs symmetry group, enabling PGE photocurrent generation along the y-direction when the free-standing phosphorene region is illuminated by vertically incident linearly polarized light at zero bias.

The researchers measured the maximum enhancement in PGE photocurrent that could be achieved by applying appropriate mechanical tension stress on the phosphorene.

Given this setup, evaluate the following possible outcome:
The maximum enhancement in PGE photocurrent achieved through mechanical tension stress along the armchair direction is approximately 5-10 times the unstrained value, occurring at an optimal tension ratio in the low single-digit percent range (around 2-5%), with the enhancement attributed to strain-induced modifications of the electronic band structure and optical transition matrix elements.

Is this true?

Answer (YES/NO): NO